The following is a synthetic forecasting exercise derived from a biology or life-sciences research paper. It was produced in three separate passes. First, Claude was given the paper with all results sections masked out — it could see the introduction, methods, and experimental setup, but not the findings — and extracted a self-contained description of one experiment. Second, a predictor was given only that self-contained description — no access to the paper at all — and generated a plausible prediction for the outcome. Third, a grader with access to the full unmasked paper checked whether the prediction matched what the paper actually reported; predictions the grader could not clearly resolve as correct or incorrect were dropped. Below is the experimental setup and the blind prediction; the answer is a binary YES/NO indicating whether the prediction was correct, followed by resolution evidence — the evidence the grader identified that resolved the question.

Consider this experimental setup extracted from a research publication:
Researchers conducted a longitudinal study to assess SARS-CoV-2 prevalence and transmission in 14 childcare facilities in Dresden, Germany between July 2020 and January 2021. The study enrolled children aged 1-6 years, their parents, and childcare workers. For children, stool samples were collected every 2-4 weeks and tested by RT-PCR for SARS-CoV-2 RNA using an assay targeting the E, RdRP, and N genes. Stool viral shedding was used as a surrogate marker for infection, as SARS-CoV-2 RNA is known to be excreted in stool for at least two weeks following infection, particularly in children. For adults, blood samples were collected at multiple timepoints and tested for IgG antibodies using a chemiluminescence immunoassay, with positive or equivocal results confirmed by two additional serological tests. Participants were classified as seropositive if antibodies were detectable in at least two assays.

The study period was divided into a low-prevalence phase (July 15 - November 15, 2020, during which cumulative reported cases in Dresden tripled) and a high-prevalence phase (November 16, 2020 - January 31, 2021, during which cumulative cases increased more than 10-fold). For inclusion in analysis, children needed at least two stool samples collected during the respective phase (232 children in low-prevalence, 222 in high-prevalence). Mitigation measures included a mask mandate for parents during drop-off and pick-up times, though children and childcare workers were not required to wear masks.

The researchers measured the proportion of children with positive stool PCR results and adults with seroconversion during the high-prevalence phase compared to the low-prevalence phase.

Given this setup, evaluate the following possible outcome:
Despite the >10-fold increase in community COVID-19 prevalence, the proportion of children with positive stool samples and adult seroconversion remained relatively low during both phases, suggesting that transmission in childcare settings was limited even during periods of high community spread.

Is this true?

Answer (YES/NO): NO